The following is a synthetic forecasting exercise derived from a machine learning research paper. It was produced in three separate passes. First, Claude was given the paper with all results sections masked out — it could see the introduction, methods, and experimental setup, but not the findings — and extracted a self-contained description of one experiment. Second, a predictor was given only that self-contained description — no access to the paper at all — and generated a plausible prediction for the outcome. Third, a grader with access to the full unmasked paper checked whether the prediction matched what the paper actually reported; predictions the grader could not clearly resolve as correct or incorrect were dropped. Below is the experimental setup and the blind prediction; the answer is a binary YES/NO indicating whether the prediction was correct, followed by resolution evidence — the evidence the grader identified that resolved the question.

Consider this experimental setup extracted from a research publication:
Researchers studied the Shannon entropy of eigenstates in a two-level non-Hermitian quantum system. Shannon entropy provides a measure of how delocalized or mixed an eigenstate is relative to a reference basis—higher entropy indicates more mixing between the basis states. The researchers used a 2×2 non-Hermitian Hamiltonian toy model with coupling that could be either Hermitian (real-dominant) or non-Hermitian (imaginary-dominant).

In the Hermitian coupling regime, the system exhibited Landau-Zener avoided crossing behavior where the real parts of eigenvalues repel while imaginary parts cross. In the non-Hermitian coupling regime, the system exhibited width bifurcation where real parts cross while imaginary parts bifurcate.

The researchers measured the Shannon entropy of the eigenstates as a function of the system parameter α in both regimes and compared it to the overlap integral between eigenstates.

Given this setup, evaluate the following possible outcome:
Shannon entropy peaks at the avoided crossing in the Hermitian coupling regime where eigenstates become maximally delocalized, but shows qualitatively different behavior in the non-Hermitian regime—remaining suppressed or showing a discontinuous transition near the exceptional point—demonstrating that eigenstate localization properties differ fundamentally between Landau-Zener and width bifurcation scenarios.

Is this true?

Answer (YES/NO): NO